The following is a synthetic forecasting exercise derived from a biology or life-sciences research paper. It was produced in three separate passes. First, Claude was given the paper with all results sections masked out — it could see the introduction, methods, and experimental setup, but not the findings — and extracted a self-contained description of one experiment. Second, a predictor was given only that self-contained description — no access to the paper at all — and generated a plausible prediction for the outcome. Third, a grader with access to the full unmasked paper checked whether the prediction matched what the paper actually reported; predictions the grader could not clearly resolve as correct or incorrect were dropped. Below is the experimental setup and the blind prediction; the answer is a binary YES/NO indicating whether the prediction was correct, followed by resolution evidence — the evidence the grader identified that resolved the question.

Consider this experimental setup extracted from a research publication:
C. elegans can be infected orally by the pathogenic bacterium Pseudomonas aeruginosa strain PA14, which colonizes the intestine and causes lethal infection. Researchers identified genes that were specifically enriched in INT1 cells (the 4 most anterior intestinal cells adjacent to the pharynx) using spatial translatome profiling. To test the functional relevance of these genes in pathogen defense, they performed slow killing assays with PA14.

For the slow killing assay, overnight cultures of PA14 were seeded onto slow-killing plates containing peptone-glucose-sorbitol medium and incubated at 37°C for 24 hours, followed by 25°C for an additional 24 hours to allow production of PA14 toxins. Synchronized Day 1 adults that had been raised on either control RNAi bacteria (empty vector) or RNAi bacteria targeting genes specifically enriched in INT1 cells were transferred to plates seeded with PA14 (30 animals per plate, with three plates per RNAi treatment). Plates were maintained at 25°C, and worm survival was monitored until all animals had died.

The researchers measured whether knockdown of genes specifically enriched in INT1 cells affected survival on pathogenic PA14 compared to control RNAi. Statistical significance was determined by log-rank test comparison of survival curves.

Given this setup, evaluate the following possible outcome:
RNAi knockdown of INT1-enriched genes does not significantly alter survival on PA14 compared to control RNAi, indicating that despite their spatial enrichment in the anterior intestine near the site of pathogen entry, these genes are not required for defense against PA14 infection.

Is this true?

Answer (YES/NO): NO